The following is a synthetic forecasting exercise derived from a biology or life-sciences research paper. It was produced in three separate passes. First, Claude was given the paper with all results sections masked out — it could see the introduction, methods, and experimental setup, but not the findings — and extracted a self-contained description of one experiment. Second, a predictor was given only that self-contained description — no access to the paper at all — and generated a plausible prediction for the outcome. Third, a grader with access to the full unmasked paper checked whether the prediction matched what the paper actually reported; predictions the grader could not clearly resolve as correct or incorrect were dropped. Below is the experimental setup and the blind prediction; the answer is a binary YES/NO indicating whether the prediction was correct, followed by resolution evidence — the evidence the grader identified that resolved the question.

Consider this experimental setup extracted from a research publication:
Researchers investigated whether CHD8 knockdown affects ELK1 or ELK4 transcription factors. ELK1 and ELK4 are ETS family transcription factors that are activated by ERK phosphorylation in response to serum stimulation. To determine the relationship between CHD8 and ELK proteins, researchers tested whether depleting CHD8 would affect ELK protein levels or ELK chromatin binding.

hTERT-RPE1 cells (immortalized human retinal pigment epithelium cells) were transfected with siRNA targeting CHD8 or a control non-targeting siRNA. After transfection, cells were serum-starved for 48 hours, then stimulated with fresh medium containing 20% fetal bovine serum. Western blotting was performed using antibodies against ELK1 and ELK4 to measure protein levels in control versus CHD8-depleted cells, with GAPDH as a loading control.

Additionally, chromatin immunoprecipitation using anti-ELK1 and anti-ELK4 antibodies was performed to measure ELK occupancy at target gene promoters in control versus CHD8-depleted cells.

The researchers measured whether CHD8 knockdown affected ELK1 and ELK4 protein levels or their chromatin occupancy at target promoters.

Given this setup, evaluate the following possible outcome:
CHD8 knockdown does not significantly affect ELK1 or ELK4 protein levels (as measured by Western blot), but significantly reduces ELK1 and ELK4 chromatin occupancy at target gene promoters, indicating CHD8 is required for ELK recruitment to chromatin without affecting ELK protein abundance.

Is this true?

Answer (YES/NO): NO